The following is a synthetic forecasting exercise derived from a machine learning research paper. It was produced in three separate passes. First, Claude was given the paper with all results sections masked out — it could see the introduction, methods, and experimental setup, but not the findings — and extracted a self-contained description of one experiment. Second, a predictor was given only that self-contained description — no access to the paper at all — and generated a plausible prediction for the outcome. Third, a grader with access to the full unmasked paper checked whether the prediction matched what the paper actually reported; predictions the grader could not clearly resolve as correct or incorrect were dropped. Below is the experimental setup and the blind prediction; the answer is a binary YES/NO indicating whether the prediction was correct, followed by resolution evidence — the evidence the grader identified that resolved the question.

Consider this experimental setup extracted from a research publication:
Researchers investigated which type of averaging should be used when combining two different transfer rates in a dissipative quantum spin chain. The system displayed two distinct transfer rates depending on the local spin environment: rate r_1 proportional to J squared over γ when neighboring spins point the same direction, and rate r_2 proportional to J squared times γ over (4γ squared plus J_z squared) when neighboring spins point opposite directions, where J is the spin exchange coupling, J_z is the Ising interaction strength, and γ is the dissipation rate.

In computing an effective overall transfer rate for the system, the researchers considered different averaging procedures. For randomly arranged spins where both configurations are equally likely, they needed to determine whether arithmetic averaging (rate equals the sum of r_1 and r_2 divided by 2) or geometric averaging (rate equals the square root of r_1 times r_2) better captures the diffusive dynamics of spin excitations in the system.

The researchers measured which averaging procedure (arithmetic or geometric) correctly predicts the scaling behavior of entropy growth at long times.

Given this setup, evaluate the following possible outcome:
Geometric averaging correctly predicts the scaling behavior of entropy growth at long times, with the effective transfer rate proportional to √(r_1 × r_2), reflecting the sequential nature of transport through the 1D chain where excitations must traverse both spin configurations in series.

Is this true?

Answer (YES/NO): YES